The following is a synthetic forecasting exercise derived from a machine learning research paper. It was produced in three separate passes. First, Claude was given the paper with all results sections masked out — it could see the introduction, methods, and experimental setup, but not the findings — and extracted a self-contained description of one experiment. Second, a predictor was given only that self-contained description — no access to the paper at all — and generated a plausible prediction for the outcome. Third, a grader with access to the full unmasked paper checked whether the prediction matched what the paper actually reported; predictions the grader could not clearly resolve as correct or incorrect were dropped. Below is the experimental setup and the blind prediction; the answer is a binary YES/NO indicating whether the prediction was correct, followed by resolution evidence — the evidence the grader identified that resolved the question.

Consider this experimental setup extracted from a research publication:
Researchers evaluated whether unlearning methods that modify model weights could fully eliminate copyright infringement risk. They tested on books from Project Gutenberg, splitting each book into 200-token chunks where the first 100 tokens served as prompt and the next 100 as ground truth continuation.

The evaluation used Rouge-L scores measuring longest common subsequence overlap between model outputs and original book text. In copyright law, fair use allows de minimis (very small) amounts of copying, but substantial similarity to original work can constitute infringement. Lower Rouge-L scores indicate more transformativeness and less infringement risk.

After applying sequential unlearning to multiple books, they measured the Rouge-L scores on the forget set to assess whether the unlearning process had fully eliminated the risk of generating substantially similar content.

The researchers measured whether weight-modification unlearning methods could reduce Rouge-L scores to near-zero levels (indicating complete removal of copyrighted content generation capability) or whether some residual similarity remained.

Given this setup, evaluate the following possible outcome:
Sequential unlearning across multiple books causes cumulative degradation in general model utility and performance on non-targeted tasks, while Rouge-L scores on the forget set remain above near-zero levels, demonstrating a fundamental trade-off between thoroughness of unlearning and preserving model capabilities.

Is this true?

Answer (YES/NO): YES